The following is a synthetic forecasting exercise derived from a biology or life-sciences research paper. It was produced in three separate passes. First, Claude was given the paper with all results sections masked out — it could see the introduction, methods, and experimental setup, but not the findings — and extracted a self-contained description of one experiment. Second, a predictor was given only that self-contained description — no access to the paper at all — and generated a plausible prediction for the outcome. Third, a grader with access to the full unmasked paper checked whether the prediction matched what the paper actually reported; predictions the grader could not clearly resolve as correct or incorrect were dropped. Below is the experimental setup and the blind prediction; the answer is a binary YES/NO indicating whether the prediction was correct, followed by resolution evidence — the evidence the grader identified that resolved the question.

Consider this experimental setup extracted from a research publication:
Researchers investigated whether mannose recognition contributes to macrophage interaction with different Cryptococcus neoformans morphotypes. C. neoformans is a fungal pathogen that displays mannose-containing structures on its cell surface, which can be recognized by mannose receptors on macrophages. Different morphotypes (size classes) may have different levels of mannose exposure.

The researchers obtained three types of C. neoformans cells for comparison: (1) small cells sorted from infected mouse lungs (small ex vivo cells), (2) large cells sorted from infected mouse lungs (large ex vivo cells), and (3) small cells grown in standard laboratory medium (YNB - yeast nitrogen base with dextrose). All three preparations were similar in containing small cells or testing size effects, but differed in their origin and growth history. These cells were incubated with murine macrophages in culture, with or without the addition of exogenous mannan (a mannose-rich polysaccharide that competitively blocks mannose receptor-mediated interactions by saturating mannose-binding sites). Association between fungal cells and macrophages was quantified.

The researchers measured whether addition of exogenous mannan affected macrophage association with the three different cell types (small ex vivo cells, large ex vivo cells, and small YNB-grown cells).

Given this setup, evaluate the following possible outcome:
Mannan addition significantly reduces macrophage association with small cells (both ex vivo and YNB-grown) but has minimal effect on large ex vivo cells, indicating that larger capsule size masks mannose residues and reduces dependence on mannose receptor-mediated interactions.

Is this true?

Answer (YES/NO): NO